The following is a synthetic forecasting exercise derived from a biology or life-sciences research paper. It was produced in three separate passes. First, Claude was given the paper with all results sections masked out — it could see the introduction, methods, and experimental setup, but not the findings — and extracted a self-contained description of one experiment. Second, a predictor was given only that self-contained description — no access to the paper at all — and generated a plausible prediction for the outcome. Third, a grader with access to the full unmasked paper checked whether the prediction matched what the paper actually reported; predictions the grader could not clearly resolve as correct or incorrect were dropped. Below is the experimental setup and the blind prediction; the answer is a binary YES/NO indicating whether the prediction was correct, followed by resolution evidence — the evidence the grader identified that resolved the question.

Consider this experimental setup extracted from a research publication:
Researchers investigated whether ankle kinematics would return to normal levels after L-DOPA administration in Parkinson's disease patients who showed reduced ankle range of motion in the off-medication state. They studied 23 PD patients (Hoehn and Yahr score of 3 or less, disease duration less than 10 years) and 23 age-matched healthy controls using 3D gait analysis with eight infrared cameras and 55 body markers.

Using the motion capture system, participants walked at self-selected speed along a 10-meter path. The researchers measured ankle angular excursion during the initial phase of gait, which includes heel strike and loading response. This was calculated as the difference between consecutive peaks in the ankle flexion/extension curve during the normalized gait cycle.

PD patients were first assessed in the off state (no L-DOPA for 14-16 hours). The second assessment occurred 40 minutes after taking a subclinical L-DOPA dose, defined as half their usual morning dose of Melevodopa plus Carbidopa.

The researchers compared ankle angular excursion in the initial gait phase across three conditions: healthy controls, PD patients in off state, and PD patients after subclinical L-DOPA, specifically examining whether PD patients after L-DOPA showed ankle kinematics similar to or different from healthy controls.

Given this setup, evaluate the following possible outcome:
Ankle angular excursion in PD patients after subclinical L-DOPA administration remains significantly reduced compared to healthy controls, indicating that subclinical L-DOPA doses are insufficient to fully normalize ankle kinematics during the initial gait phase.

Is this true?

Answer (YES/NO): YES